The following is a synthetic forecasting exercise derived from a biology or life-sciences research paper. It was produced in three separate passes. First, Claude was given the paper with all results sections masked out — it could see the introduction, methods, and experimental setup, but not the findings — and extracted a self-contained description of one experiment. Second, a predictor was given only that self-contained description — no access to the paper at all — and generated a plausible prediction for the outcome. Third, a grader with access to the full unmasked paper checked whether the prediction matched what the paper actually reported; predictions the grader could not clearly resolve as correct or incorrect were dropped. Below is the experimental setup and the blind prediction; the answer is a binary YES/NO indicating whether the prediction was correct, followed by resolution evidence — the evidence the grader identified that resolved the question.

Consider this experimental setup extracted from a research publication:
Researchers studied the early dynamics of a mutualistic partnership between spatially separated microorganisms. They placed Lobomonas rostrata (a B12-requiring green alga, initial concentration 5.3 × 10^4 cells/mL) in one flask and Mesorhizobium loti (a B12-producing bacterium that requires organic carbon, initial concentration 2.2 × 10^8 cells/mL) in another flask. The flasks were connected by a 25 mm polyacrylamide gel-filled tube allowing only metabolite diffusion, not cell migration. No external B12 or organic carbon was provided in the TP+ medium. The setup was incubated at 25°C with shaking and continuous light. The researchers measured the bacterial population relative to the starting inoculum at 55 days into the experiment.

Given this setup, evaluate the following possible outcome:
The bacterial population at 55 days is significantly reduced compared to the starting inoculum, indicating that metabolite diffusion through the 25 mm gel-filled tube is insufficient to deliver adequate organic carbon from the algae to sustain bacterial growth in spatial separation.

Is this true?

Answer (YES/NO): NO